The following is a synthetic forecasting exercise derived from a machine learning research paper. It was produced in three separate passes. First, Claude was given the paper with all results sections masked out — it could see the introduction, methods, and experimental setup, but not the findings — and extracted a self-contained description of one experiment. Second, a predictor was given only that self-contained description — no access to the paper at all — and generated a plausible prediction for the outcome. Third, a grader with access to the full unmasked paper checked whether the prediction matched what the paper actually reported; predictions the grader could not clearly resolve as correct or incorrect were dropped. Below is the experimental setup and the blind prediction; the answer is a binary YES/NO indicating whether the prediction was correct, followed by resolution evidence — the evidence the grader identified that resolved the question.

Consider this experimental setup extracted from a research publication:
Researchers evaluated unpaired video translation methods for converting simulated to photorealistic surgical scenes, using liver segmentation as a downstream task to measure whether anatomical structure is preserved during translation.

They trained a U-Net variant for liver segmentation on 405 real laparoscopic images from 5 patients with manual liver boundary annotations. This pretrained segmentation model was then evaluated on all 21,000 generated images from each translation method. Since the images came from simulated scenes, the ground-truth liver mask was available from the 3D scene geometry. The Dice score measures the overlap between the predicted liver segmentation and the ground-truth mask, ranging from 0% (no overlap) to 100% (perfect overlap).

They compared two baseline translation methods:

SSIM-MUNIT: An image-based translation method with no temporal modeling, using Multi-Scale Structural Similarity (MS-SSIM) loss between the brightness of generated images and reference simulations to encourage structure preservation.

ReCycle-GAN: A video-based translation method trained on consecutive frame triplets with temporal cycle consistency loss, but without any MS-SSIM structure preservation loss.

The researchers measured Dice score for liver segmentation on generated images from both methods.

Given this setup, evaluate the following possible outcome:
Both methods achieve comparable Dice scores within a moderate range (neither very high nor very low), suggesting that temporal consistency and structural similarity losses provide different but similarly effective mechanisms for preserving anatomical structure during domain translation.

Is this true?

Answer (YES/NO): NO